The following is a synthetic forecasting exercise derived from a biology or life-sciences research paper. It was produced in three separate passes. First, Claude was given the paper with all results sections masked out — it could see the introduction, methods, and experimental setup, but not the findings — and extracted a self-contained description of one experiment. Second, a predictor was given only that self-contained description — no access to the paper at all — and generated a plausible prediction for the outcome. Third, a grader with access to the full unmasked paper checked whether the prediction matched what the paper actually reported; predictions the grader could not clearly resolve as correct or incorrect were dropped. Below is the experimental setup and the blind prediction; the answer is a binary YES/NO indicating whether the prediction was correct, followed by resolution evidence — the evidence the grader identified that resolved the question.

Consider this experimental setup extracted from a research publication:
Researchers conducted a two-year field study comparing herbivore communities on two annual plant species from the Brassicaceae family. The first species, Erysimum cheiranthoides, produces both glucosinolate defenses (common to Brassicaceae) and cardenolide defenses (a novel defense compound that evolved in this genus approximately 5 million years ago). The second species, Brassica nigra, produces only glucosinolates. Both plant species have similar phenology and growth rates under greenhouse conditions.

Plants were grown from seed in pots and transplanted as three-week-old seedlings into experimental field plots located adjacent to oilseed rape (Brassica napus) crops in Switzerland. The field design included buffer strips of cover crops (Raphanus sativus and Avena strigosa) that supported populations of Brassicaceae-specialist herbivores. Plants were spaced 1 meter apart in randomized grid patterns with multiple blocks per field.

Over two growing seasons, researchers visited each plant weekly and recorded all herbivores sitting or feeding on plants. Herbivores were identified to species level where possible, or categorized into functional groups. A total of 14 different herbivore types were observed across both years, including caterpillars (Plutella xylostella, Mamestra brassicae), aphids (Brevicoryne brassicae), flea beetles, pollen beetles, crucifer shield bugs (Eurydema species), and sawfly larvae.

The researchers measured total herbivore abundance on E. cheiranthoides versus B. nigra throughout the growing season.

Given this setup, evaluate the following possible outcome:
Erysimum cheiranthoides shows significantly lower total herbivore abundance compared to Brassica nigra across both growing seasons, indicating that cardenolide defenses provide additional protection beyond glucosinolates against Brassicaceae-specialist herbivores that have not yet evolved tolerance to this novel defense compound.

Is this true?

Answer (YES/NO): YES